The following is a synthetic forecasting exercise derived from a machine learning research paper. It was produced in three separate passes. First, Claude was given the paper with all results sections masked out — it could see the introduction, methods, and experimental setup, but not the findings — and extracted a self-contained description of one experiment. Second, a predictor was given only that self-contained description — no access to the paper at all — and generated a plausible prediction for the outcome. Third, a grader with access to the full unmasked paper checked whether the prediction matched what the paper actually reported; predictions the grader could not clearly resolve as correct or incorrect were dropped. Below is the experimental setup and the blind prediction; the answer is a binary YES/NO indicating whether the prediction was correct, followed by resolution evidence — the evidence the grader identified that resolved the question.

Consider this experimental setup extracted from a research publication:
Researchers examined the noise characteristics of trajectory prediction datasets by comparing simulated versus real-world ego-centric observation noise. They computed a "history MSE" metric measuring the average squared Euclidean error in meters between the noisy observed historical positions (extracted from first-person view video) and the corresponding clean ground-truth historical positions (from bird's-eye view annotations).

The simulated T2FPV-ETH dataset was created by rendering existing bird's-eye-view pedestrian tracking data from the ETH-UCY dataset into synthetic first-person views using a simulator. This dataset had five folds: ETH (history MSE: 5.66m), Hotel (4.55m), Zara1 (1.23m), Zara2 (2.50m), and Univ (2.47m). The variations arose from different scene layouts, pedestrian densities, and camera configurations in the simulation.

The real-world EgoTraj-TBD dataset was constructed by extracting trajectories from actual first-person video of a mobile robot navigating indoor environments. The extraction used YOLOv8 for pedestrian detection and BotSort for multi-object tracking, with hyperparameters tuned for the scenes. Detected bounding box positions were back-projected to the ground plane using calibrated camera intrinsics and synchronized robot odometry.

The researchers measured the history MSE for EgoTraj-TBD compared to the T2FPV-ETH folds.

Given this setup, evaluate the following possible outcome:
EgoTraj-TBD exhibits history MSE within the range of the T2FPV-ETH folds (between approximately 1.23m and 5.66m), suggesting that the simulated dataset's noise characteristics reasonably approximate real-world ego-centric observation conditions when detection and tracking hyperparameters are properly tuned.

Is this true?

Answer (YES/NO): NO